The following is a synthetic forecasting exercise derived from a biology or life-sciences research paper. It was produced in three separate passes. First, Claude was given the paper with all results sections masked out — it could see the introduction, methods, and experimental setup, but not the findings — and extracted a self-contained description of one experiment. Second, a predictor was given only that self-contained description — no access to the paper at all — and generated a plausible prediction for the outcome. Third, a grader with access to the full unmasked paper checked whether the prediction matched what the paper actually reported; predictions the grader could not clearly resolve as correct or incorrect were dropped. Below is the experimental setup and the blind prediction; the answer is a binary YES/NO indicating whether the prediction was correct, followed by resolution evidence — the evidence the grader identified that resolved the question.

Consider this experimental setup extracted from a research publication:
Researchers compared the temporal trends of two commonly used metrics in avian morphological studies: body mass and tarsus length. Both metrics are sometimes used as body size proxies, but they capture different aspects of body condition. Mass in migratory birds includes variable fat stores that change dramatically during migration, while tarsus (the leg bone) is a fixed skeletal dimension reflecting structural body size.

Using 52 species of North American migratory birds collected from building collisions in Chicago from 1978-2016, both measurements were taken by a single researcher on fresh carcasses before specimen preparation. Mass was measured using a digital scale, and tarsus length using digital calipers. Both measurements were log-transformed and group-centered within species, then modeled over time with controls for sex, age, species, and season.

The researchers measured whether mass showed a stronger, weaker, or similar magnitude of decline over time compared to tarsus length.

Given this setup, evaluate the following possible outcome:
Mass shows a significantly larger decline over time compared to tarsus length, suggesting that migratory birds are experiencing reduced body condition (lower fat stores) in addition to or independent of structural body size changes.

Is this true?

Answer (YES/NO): NO